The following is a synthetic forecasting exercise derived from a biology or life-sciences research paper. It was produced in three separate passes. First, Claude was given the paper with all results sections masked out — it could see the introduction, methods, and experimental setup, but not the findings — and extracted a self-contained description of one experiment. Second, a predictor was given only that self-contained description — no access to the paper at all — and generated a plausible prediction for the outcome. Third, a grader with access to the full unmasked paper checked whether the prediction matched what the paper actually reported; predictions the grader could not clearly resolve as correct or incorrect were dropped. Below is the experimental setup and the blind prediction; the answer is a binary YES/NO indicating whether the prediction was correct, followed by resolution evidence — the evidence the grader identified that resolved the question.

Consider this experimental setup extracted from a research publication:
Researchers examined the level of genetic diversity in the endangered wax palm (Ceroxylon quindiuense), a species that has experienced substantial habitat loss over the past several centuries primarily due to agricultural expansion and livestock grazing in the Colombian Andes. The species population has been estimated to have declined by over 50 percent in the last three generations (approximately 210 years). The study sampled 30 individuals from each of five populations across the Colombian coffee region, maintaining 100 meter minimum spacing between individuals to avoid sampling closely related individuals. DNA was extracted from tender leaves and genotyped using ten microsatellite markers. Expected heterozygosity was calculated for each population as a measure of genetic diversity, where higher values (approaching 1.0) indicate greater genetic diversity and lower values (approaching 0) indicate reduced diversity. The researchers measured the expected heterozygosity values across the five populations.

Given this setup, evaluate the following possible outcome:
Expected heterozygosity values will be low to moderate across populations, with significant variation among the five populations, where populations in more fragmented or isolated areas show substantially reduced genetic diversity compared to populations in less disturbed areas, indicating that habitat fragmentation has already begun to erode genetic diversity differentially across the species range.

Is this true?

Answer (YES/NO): NO